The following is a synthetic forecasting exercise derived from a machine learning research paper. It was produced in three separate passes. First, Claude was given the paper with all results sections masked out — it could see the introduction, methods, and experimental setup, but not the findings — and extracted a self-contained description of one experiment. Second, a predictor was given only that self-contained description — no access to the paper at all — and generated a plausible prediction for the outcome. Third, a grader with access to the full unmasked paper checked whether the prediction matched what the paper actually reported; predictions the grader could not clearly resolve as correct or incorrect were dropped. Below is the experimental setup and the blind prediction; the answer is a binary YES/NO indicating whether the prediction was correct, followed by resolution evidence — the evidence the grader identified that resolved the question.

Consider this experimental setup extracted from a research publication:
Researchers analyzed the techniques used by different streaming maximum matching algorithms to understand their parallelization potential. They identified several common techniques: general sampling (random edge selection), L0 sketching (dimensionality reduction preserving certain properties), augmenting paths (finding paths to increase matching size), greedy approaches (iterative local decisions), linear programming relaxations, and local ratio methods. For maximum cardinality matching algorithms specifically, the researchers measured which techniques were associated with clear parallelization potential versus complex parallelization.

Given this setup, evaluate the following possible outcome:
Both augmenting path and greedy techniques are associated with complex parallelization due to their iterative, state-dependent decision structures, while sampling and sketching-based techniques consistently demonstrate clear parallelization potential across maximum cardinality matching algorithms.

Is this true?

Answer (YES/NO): NO